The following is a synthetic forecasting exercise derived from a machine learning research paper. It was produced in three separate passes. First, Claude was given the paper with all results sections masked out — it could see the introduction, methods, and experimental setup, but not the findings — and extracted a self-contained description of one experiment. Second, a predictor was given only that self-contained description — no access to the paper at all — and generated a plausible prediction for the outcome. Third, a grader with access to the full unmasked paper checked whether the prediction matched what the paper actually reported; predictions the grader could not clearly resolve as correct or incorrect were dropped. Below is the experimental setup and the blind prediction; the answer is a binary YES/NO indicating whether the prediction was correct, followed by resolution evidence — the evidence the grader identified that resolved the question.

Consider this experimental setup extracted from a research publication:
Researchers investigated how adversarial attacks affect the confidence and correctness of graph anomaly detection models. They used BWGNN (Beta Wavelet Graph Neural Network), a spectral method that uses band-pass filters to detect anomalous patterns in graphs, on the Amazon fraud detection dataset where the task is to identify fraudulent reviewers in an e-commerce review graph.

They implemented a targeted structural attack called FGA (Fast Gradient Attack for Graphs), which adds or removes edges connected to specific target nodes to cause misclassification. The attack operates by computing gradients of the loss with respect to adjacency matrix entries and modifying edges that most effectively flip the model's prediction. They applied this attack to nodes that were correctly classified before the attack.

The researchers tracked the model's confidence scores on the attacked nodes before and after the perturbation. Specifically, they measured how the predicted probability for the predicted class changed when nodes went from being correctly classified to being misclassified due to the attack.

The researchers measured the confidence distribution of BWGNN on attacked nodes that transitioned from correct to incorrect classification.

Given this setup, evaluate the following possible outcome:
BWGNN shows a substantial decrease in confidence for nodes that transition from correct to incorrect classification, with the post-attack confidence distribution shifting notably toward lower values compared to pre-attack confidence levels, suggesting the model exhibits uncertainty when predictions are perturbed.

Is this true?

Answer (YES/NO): NO